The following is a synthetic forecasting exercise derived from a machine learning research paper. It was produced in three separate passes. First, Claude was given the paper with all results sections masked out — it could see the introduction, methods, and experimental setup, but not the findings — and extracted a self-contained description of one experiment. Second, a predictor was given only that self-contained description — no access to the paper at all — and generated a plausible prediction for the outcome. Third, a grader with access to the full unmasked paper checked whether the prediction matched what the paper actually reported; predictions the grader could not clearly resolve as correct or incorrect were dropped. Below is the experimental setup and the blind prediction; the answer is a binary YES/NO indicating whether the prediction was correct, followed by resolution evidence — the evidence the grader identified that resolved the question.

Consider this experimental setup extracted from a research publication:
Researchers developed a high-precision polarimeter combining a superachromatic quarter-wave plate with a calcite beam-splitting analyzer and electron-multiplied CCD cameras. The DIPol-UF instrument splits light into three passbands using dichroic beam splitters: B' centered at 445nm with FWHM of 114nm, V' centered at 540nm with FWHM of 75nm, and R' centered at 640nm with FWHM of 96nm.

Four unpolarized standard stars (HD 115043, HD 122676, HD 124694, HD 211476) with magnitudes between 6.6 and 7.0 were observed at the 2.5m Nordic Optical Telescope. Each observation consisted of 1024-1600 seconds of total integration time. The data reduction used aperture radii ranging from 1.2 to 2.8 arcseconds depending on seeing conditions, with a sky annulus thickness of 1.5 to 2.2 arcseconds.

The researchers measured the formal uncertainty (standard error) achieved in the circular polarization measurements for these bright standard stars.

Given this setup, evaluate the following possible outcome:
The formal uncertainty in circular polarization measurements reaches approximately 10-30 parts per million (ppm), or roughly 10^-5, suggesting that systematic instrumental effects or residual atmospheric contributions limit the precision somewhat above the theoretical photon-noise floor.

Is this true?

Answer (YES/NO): NO